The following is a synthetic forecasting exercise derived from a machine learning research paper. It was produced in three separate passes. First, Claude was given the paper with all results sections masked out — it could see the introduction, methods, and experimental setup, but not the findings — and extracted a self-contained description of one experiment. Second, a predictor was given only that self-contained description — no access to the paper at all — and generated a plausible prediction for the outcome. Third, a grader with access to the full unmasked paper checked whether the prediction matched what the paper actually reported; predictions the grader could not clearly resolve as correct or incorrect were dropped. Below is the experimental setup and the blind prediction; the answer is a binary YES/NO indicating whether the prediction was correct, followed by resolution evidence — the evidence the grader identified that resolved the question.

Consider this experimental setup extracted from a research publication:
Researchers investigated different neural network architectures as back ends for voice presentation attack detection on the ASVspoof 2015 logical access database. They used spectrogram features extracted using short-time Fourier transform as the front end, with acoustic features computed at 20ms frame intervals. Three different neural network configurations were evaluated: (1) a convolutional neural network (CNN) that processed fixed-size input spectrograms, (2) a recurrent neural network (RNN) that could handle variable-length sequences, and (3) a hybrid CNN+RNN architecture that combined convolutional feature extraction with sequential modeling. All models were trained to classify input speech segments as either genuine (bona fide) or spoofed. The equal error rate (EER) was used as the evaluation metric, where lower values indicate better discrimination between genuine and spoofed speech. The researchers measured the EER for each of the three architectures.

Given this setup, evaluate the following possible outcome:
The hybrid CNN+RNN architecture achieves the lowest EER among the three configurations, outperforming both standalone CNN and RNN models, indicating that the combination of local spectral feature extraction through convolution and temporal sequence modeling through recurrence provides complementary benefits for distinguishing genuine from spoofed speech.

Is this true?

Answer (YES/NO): YES